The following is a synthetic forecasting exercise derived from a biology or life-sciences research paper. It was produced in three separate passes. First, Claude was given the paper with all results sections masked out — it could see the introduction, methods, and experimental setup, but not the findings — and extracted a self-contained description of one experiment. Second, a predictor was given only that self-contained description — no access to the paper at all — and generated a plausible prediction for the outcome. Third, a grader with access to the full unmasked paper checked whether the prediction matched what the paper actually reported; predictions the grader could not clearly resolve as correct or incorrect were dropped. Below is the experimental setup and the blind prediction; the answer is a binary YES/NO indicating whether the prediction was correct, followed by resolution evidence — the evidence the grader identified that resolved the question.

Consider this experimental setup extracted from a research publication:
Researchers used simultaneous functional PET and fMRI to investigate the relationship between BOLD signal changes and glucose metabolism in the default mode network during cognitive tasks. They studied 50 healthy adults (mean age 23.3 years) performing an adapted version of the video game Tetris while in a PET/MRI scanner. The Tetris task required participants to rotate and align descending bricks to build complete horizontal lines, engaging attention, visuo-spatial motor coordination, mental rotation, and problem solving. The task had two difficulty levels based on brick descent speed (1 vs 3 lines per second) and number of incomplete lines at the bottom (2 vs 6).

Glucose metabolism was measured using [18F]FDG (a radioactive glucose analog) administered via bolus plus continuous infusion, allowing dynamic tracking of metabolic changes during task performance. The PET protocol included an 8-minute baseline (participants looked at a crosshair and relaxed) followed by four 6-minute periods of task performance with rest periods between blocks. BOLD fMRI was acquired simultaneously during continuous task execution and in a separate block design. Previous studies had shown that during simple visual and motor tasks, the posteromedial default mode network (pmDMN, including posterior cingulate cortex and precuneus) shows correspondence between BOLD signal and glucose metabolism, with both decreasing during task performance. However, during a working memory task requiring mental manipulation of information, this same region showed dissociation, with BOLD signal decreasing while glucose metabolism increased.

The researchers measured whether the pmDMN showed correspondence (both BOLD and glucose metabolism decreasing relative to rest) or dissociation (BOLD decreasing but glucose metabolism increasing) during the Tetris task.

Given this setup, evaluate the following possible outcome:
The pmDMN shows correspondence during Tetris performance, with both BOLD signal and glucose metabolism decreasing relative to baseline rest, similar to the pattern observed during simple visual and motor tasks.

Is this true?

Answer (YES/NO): YES